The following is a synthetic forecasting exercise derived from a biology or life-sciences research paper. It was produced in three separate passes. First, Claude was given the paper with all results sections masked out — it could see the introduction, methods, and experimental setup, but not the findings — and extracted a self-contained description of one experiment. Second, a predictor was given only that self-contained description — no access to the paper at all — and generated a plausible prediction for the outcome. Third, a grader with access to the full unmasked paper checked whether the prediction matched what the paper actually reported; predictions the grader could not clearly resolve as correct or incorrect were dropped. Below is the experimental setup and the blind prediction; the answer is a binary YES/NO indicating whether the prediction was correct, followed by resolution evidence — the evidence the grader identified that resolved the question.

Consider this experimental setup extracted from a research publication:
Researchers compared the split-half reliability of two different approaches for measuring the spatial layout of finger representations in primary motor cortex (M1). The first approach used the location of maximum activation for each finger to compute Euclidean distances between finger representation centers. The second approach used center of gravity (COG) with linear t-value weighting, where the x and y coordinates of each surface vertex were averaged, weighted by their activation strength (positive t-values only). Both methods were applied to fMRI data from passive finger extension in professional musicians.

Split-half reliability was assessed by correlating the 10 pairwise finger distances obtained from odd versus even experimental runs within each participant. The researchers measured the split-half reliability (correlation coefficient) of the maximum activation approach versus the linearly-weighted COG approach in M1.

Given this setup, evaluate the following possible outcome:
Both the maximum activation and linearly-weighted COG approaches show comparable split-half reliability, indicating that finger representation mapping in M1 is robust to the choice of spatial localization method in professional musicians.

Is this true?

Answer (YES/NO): NO